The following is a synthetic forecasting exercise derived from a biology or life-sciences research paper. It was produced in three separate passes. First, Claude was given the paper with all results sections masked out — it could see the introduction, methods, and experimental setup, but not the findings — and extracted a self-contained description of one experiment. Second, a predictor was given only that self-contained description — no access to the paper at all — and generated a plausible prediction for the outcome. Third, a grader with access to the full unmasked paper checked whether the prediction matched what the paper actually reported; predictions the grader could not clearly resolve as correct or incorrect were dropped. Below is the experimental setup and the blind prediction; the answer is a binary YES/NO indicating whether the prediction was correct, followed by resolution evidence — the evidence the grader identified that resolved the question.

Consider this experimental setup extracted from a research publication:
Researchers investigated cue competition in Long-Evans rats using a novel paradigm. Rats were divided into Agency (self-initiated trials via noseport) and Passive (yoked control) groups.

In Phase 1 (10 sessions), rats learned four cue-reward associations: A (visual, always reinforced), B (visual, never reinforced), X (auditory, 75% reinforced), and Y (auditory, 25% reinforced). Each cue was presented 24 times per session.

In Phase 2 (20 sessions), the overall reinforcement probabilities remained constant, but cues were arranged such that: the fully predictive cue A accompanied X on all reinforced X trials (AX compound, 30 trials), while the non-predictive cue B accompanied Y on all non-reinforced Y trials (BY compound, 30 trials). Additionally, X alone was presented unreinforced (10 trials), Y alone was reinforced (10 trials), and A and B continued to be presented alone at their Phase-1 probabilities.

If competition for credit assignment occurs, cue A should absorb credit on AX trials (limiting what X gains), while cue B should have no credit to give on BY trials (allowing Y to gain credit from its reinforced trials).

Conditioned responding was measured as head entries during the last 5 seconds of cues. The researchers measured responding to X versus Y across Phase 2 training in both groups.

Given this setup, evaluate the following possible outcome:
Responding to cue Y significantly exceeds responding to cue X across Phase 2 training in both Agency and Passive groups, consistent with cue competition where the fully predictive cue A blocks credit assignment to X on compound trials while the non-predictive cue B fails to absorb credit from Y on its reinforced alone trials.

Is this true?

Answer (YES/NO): NO